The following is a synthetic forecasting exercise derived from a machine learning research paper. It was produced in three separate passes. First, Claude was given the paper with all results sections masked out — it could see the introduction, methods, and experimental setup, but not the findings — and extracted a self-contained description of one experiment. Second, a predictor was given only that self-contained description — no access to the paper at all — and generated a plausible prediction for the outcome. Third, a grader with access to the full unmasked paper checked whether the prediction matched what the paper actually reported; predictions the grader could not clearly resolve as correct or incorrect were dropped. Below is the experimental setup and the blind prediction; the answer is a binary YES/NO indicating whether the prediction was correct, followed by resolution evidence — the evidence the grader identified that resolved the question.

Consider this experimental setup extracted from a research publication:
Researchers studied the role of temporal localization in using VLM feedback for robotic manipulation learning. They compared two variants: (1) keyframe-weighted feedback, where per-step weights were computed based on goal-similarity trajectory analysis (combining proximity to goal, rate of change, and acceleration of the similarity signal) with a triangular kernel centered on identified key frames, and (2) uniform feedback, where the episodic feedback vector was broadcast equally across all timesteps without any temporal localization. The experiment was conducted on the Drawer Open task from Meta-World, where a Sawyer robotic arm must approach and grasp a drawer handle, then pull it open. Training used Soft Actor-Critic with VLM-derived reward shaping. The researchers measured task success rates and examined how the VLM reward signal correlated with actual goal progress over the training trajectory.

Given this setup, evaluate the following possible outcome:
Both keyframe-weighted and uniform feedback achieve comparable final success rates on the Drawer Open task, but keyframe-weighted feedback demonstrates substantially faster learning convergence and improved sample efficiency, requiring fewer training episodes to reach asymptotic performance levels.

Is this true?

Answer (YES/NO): NO